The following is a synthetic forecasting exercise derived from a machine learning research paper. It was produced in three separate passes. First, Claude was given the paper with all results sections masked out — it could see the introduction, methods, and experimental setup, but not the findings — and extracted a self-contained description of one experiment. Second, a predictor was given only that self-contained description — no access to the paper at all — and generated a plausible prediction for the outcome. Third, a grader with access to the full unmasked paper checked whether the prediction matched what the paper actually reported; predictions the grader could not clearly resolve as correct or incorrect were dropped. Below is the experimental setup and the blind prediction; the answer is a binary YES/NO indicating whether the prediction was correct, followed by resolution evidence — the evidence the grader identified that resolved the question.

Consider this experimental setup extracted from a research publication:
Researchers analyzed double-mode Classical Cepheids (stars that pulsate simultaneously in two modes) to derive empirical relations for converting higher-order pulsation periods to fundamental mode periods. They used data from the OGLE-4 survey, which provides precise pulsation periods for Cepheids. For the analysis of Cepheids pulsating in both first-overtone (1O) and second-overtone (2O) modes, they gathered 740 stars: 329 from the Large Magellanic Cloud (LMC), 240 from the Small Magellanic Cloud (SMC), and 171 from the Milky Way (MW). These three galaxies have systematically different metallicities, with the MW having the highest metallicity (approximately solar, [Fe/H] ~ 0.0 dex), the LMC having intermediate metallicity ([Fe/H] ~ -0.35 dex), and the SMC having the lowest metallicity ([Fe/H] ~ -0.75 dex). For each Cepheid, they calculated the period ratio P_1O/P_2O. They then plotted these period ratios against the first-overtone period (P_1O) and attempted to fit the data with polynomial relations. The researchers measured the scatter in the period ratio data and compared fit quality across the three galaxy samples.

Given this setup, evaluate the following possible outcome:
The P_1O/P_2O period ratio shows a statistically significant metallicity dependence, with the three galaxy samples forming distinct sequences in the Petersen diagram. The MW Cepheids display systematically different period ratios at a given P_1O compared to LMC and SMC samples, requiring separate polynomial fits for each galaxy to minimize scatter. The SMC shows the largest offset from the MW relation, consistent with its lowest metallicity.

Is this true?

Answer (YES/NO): NO